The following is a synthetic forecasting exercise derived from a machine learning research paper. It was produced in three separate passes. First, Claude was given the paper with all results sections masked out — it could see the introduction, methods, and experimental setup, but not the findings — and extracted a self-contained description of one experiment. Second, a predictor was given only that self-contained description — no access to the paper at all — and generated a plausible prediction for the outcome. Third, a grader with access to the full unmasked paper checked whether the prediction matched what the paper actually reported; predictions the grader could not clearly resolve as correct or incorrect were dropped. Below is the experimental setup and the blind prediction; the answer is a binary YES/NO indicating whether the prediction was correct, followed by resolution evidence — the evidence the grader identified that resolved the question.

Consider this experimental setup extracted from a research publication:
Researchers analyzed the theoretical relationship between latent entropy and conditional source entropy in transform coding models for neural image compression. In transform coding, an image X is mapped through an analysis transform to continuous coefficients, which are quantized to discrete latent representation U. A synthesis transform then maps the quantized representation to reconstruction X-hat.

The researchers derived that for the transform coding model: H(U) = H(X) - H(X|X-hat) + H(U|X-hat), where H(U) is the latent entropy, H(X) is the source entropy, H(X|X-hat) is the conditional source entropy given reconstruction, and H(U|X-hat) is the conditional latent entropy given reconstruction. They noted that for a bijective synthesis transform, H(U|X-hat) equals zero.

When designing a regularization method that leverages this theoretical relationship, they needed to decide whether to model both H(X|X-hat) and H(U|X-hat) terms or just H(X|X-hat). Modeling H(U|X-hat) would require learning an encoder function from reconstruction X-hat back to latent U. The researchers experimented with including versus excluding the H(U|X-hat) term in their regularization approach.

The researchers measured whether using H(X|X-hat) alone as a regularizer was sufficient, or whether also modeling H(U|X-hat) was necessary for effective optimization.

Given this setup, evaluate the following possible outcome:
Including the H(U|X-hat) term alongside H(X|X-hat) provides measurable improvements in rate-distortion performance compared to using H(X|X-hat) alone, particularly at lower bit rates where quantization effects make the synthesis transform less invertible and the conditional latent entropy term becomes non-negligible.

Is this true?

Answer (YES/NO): NO